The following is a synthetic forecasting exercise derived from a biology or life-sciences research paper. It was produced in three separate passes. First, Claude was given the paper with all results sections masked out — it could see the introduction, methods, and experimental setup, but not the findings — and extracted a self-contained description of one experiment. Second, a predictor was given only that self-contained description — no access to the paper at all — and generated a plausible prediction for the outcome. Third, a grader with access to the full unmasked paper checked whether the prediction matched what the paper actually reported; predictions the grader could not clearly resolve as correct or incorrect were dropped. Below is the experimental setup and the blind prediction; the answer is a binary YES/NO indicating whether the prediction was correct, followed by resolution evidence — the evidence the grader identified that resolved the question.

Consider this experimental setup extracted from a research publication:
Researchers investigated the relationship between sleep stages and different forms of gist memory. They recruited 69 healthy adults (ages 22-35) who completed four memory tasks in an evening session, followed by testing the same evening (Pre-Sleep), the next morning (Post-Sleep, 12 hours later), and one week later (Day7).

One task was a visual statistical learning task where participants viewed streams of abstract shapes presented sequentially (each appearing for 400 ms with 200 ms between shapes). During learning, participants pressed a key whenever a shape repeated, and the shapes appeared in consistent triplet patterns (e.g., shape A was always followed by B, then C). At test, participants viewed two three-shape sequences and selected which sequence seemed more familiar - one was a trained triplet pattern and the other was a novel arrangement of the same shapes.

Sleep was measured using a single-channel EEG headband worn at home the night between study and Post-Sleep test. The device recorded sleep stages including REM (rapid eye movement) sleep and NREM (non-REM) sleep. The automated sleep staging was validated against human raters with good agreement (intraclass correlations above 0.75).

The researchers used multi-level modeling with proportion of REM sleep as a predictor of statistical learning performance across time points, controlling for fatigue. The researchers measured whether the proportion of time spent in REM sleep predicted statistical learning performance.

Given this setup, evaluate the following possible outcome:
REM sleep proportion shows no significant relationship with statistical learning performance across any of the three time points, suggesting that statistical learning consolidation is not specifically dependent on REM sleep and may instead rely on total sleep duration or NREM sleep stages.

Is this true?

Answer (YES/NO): NO